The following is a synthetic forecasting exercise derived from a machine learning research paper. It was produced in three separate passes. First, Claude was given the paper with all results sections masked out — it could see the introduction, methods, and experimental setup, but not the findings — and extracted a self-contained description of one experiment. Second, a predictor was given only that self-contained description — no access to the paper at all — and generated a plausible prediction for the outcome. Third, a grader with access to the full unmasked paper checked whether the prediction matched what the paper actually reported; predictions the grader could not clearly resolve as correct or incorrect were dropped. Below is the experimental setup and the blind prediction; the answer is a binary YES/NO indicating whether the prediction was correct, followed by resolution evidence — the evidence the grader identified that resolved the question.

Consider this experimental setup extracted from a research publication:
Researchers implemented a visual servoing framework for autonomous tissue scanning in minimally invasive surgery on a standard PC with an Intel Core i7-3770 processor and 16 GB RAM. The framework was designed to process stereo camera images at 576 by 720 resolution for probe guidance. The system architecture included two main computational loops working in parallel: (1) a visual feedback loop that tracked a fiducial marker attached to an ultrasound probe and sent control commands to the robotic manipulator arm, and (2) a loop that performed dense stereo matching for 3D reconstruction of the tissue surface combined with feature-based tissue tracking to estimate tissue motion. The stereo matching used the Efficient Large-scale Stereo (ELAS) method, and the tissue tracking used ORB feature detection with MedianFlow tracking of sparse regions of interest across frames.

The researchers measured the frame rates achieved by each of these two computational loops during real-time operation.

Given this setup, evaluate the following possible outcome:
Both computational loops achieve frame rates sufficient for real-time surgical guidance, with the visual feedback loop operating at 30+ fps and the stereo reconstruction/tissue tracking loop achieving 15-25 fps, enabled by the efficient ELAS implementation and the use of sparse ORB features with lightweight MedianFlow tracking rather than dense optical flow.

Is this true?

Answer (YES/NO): NO